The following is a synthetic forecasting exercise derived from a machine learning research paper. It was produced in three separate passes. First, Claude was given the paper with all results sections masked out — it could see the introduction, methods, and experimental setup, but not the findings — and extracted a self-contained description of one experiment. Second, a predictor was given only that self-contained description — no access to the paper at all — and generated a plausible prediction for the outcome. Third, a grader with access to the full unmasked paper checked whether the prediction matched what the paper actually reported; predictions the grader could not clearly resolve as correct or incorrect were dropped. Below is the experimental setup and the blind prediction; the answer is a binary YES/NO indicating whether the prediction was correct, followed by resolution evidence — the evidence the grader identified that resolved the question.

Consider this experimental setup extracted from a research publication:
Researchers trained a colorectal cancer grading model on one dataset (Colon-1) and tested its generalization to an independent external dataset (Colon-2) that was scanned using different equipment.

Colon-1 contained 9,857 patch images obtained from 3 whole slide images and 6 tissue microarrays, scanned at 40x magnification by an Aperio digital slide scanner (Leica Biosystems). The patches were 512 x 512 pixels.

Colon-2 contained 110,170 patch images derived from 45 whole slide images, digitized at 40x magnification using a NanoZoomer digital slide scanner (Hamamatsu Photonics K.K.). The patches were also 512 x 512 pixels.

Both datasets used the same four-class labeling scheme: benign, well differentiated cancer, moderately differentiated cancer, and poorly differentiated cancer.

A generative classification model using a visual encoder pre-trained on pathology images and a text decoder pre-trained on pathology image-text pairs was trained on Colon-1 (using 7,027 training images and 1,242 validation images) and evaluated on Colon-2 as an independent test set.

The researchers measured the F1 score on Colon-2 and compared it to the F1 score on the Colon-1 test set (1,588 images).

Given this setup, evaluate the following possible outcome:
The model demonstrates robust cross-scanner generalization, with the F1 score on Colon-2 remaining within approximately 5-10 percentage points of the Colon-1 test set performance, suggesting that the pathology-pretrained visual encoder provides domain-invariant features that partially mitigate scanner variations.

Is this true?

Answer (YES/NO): YES